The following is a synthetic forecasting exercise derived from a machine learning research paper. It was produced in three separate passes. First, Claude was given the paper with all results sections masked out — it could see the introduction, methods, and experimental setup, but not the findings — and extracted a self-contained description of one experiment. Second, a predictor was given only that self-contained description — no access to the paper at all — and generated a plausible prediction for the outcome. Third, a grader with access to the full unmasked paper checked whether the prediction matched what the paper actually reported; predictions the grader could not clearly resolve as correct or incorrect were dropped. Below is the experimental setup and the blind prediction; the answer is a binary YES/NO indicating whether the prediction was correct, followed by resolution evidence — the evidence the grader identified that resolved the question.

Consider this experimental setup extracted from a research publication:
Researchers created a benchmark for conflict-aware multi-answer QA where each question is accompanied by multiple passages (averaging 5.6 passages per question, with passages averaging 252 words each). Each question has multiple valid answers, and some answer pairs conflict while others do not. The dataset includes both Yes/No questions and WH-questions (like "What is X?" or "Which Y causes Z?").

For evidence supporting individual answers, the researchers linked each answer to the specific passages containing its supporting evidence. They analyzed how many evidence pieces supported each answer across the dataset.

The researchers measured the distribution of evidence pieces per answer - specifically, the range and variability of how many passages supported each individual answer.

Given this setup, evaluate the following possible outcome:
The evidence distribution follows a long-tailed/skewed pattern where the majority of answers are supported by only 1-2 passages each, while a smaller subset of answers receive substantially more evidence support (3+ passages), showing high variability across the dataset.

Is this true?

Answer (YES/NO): NO